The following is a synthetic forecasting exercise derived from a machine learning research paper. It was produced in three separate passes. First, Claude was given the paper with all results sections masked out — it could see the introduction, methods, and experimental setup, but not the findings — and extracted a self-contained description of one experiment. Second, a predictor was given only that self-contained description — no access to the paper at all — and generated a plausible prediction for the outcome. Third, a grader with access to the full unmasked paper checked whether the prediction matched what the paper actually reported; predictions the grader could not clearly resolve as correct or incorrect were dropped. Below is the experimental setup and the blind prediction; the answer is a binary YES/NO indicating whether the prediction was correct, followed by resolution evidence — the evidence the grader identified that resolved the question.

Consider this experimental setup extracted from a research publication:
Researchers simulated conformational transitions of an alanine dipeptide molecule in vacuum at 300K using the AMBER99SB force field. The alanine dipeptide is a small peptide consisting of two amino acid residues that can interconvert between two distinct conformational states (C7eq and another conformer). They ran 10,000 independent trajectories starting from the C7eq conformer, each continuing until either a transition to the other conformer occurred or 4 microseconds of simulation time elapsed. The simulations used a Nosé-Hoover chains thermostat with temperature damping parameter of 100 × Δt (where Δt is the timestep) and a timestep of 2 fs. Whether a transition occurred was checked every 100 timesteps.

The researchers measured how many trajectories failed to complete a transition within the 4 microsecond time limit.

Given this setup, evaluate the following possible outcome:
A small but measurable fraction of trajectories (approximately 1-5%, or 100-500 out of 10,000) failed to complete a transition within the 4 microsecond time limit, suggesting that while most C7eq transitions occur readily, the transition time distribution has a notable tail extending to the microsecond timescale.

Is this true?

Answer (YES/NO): YES